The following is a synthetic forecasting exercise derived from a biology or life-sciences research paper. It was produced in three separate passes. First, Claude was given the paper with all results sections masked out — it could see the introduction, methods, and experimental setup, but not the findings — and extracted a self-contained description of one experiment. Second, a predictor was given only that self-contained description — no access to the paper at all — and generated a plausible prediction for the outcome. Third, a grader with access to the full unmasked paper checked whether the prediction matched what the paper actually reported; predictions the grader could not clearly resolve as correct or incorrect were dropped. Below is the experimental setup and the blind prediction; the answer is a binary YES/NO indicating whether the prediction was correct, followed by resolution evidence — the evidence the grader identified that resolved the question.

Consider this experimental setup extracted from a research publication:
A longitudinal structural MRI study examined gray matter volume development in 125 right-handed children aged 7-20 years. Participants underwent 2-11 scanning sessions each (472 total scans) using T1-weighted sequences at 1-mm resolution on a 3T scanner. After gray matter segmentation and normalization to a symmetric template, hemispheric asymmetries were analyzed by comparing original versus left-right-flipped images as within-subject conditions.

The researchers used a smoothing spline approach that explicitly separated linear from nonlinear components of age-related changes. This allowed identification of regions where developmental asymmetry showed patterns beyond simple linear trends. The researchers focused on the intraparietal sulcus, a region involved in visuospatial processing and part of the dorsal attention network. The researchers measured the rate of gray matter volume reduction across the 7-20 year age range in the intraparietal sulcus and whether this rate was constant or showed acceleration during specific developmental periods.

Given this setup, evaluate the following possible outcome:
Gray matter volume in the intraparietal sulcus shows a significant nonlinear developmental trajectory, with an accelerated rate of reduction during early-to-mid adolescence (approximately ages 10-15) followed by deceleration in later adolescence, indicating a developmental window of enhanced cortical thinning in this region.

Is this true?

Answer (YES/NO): NO